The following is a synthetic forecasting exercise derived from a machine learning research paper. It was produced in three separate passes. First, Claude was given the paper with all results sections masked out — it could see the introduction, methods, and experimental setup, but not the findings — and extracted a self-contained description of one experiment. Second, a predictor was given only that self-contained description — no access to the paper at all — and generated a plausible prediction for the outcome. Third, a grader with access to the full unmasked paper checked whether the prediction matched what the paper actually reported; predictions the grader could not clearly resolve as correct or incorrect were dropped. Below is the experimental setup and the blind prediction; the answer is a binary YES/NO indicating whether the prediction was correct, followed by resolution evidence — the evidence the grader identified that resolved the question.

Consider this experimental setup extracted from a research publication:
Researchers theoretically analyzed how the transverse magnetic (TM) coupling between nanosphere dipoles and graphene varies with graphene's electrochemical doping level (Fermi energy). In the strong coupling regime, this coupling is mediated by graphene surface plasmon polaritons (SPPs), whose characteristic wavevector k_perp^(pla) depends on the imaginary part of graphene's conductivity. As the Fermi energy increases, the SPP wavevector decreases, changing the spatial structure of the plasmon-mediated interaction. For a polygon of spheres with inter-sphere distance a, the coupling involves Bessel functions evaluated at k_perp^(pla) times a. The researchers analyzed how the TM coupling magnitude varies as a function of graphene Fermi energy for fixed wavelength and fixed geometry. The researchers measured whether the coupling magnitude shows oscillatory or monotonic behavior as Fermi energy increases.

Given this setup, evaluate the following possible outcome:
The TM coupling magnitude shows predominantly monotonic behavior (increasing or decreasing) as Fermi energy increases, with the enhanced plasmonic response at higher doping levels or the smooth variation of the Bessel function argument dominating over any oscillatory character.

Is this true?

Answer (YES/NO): NO